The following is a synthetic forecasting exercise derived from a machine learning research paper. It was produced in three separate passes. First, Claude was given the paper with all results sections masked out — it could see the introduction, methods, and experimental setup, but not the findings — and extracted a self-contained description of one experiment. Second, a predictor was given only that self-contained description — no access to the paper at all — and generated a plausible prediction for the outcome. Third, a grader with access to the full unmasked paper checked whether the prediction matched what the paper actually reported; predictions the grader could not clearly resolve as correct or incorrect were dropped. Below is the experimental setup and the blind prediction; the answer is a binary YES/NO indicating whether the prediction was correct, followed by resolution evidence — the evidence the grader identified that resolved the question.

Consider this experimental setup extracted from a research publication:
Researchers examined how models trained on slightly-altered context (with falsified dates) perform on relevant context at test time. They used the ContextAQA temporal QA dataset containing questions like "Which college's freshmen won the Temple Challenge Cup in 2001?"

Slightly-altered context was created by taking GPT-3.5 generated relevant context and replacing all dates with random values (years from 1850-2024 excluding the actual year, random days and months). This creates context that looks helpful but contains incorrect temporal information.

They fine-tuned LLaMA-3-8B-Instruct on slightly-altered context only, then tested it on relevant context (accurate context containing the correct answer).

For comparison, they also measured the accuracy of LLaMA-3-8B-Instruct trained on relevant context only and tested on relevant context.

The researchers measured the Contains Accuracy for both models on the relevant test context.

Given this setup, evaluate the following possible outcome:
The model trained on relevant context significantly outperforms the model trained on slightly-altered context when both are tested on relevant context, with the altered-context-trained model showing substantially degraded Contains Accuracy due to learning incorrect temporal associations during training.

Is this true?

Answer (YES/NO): NO